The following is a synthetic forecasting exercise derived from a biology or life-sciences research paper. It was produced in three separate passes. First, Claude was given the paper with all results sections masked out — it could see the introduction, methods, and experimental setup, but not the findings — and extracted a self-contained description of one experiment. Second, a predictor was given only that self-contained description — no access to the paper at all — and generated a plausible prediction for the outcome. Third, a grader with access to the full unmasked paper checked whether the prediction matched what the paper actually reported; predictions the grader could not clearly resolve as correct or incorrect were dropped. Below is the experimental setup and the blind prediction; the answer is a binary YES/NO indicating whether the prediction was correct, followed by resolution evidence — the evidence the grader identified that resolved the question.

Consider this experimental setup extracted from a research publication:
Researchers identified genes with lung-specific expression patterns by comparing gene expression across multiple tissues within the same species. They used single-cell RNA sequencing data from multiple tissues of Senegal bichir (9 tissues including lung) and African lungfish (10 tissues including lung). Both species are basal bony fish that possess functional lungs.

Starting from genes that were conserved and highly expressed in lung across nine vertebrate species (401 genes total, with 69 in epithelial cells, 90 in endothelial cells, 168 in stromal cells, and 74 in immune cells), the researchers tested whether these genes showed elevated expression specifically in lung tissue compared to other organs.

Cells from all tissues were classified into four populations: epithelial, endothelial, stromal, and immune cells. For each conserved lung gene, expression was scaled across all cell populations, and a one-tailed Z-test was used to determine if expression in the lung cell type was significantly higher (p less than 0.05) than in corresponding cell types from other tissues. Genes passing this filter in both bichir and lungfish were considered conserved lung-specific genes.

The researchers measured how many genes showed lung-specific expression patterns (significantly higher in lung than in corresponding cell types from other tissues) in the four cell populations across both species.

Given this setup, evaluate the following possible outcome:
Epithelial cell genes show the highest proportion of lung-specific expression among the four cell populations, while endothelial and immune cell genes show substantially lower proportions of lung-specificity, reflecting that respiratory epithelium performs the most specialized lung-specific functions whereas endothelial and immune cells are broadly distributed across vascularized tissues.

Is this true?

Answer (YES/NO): NO